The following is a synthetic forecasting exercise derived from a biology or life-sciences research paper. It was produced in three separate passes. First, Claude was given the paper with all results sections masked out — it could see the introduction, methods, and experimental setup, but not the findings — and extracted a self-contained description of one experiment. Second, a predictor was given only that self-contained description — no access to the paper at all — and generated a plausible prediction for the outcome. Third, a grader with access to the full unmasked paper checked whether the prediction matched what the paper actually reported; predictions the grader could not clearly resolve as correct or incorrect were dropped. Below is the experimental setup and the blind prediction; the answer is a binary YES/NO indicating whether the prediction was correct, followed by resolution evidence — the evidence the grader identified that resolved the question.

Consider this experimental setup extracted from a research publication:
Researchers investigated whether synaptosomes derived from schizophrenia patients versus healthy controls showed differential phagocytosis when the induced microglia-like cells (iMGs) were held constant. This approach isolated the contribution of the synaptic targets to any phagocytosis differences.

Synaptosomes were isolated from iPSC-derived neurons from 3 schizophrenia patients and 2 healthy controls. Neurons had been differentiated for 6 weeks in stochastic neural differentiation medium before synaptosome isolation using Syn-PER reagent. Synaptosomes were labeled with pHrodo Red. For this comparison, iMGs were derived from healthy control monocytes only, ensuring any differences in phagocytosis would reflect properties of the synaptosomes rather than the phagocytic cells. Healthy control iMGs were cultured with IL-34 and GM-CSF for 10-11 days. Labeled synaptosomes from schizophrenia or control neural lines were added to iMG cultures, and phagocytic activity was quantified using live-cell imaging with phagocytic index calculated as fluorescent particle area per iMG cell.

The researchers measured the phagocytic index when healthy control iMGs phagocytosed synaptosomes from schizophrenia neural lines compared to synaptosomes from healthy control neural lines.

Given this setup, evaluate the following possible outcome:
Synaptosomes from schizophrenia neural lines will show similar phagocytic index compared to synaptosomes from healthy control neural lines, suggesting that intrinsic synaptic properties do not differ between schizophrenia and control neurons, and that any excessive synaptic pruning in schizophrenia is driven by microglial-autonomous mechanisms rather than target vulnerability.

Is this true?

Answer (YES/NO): NO